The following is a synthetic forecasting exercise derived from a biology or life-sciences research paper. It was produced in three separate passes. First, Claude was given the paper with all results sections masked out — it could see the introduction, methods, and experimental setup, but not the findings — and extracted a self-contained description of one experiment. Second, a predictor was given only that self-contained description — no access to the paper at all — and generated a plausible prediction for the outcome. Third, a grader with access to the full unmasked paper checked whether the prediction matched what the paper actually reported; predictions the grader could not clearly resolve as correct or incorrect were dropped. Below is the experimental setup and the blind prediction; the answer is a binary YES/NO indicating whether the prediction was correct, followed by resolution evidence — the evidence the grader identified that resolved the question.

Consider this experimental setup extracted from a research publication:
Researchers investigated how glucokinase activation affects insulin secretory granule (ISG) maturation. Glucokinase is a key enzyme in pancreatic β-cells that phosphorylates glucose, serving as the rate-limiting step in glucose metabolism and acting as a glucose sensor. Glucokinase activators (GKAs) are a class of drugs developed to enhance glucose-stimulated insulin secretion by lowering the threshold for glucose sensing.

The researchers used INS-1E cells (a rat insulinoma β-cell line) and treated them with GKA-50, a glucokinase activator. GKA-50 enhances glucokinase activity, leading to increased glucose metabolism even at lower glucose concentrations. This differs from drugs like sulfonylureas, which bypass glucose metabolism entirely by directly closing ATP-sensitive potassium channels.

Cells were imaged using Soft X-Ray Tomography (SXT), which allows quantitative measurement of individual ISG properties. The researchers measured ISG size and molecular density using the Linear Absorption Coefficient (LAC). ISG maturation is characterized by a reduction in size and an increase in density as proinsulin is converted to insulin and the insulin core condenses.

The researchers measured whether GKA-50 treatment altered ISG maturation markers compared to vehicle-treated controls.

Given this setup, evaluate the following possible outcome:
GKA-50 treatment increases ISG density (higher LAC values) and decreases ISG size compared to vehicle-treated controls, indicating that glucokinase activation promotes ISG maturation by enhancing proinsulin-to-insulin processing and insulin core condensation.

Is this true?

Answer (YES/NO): YES